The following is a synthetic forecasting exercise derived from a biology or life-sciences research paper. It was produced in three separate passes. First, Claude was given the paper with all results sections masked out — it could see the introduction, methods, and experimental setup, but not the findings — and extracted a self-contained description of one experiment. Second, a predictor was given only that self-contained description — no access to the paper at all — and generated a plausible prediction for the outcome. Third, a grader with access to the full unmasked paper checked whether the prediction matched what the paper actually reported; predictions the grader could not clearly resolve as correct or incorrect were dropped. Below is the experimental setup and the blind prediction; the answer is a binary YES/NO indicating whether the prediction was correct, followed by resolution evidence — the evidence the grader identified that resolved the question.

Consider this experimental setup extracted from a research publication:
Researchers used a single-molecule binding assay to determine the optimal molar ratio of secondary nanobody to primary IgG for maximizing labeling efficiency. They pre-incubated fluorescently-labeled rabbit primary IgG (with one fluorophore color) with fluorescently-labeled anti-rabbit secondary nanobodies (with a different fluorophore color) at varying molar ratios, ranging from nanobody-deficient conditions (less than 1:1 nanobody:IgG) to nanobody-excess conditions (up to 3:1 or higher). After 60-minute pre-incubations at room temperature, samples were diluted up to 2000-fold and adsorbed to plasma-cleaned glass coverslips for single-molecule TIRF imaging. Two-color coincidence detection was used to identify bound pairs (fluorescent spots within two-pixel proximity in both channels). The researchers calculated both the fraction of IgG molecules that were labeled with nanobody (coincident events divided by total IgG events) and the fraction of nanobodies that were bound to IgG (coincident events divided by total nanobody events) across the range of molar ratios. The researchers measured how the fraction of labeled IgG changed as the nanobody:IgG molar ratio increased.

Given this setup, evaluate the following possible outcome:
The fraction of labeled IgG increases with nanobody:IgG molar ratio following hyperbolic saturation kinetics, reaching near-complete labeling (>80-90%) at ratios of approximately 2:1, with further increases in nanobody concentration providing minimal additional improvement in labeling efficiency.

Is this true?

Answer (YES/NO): YES